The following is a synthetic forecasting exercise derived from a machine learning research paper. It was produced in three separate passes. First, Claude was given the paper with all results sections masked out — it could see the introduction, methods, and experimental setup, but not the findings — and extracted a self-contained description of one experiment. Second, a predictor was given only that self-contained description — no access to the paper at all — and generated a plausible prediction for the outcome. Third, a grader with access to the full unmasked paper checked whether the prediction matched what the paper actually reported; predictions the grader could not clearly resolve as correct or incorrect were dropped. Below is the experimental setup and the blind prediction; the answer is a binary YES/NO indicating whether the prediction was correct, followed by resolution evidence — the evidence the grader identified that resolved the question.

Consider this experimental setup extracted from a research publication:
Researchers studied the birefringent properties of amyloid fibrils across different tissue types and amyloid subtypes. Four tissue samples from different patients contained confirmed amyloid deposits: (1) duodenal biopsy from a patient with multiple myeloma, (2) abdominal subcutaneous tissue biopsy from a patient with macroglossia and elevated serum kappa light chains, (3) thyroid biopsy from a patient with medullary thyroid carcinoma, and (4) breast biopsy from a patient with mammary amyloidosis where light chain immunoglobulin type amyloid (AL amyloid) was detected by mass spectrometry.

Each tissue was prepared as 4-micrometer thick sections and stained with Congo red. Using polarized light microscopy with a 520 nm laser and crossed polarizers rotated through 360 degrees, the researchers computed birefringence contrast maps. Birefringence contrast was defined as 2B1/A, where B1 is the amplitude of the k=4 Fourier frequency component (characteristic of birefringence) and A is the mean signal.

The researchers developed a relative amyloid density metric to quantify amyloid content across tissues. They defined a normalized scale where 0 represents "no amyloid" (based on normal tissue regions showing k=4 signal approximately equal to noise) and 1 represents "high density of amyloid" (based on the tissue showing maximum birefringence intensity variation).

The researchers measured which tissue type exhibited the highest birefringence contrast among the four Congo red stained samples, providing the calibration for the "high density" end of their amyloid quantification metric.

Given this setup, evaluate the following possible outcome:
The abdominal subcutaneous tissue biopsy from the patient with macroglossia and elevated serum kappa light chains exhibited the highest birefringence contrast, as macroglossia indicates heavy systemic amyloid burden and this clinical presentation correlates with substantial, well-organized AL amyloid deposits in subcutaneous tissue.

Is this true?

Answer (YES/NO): NO